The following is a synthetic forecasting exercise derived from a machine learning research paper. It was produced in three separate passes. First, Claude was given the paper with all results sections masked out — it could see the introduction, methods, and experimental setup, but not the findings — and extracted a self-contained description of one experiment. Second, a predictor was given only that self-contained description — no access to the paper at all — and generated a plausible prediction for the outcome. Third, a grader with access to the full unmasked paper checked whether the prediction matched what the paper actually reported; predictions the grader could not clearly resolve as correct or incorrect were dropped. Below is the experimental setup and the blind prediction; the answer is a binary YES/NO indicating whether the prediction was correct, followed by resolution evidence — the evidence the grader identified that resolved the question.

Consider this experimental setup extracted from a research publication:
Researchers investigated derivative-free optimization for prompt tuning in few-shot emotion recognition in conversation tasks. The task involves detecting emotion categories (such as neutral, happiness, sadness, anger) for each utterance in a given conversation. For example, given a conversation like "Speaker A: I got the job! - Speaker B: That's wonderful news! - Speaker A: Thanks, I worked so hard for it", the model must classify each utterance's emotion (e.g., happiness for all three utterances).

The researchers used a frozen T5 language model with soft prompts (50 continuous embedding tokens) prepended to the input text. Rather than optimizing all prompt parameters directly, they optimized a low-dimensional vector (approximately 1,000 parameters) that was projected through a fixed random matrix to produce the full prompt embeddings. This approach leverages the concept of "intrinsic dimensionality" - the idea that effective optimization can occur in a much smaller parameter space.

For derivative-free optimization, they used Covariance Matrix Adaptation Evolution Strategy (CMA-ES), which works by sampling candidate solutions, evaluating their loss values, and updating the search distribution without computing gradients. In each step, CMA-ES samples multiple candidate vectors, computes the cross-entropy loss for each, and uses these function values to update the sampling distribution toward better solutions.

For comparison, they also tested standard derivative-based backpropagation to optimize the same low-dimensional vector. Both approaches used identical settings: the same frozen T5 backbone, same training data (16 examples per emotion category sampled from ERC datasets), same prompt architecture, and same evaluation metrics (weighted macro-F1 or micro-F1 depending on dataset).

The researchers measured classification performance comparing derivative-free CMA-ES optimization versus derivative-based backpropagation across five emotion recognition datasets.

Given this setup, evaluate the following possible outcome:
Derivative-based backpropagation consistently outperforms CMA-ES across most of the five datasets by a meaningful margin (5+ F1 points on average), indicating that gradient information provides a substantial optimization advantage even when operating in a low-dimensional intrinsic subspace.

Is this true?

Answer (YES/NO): NO